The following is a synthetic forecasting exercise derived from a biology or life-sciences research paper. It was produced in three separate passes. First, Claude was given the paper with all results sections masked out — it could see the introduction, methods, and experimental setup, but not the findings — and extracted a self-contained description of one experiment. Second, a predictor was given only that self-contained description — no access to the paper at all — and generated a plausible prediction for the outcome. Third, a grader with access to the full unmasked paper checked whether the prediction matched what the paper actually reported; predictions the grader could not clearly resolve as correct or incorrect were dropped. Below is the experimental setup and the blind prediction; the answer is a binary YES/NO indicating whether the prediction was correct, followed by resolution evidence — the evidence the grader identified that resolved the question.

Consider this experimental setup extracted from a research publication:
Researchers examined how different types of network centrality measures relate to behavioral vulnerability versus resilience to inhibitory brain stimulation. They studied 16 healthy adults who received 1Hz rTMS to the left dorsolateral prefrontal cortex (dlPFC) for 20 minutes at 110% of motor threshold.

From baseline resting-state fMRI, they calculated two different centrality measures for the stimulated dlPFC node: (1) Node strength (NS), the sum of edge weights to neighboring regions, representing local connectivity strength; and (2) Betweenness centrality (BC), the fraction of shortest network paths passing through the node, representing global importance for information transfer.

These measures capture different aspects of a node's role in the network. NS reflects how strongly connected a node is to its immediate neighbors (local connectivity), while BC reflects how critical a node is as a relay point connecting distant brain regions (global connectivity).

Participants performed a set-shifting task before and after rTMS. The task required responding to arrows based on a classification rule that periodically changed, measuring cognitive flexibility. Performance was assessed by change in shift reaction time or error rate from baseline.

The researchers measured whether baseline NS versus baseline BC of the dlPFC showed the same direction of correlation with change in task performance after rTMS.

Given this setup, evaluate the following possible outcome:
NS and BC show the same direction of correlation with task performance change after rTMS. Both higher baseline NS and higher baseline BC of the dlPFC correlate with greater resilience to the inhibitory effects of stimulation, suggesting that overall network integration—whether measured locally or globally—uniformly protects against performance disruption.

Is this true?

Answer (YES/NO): NO